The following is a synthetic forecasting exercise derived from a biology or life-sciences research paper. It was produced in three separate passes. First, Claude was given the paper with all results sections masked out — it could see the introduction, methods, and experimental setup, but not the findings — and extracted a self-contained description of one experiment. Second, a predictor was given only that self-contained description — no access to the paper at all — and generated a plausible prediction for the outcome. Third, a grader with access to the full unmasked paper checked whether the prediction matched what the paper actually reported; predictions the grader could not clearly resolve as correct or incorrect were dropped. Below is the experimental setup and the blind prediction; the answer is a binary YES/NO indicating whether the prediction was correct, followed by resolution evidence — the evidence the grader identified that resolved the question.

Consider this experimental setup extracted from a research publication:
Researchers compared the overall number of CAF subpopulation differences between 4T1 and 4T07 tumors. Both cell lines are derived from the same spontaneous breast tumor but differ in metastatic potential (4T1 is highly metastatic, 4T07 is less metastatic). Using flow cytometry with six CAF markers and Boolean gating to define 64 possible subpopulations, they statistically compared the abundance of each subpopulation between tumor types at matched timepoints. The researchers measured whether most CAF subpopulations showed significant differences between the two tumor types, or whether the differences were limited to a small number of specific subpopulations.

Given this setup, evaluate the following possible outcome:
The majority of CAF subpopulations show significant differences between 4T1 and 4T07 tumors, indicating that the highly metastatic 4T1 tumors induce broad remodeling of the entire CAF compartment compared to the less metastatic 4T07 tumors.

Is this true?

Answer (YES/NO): NO